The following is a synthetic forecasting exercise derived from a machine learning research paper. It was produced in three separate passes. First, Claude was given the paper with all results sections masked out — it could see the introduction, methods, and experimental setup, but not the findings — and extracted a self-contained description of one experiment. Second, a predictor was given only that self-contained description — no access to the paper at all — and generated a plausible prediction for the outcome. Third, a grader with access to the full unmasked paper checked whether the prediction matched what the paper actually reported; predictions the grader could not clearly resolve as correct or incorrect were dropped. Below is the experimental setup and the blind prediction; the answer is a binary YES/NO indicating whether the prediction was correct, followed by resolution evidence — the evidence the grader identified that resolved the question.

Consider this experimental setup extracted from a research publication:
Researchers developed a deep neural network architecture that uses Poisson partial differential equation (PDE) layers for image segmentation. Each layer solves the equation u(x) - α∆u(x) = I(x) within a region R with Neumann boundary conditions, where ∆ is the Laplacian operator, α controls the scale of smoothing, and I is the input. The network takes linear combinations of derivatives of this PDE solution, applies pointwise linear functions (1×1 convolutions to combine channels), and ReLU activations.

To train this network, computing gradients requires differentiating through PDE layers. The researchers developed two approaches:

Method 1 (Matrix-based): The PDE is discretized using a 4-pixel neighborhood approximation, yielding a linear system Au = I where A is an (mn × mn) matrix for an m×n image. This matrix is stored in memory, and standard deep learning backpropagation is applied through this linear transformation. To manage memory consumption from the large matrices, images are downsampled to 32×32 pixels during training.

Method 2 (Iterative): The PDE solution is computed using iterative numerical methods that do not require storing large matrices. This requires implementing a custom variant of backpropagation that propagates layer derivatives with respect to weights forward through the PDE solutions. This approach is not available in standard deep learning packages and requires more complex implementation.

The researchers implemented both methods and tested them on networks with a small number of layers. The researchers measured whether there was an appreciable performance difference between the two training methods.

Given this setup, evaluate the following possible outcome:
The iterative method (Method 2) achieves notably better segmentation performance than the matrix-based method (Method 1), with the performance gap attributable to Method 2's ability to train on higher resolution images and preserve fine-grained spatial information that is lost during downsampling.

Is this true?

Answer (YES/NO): NO